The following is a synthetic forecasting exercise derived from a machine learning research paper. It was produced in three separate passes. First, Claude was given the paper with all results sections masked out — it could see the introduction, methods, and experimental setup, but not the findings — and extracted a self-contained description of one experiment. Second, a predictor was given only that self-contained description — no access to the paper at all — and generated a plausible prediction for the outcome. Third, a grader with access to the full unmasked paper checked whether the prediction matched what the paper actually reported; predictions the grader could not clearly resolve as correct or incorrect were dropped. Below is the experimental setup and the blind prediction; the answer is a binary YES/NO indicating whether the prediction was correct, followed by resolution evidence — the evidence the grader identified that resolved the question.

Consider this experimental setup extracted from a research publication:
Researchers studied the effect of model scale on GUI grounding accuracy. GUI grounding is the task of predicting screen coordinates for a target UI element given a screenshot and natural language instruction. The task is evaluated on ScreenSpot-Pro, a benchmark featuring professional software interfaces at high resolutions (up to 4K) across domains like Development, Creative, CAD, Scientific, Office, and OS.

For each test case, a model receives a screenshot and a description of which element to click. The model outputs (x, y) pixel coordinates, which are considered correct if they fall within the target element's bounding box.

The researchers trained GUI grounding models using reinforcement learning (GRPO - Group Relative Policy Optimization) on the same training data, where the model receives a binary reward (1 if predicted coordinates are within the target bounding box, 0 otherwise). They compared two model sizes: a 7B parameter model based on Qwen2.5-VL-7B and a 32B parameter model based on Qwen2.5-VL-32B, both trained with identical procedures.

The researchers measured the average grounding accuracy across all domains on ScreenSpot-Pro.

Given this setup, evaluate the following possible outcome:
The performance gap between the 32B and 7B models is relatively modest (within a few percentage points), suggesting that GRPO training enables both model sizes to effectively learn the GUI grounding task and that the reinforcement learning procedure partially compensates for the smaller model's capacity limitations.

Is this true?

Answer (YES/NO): NO